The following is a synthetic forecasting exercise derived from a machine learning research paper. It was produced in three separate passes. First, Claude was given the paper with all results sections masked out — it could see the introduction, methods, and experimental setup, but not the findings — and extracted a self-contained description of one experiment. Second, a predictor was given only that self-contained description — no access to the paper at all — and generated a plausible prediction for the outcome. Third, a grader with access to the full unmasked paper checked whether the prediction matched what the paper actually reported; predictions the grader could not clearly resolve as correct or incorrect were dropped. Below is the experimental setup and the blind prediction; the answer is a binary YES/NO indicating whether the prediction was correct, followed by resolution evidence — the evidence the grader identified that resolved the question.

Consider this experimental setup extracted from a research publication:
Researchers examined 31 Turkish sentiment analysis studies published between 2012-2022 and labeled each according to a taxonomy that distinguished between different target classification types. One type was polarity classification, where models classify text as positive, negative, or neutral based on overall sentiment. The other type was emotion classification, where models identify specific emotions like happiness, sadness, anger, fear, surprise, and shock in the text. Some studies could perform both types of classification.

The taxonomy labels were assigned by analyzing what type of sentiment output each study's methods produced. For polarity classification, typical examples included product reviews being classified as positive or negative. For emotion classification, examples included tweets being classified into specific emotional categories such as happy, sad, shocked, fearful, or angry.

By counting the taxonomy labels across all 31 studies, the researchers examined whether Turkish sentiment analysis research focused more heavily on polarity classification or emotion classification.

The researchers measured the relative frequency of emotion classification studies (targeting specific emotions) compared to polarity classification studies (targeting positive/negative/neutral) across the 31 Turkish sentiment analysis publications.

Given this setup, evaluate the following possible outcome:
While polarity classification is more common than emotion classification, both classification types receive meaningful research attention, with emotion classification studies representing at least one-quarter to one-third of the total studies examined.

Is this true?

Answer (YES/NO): NO